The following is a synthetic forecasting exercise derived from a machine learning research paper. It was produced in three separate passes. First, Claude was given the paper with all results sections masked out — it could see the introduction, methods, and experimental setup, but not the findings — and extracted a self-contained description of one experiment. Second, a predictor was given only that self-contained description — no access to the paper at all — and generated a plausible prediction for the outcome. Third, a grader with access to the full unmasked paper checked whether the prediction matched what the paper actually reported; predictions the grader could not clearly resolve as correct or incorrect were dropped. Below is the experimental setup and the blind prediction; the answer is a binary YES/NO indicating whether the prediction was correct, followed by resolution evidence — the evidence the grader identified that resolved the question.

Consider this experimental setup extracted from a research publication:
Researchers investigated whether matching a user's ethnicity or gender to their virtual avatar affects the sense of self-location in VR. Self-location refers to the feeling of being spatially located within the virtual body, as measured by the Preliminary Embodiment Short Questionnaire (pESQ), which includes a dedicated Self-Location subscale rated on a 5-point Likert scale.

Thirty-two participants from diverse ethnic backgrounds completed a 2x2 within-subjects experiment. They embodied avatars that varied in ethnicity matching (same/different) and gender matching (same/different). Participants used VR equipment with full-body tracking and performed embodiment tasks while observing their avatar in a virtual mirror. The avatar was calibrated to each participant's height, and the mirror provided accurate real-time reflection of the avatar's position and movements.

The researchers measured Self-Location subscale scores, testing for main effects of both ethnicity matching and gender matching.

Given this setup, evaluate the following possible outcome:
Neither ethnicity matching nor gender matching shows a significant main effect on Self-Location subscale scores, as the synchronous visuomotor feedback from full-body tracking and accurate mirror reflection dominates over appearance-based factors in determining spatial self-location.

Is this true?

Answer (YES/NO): NO